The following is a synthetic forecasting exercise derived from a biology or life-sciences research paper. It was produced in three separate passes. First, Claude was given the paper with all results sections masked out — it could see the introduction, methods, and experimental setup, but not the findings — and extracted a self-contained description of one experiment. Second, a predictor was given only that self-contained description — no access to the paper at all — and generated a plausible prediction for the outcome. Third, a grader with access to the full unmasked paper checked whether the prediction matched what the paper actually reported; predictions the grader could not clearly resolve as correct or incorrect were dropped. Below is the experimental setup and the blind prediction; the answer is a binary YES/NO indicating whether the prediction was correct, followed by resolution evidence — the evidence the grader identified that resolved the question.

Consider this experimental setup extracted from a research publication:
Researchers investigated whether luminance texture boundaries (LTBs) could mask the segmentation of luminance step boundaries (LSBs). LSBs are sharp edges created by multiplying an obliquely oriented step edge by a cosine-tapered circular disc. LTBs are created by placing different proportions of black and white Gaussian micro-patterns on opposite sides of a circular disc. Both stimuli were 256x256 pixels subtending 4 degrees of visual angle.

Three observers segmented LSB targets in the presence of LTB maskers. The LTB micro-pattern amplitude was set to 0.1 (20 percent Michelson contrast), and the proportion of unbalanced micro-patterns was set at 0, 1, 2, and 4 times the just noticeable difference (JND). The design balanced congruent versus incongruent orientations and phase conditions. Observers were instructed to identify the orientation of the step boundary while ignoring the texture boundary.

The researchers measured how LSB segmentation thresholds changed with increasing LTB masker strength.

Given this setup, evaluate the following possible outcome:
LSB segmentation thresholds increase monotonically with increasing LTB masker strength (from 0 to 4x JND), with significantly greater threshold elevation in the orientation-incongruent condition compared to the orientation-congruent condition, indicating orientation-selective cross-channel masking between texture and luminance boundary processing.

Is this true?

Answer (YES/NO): NO